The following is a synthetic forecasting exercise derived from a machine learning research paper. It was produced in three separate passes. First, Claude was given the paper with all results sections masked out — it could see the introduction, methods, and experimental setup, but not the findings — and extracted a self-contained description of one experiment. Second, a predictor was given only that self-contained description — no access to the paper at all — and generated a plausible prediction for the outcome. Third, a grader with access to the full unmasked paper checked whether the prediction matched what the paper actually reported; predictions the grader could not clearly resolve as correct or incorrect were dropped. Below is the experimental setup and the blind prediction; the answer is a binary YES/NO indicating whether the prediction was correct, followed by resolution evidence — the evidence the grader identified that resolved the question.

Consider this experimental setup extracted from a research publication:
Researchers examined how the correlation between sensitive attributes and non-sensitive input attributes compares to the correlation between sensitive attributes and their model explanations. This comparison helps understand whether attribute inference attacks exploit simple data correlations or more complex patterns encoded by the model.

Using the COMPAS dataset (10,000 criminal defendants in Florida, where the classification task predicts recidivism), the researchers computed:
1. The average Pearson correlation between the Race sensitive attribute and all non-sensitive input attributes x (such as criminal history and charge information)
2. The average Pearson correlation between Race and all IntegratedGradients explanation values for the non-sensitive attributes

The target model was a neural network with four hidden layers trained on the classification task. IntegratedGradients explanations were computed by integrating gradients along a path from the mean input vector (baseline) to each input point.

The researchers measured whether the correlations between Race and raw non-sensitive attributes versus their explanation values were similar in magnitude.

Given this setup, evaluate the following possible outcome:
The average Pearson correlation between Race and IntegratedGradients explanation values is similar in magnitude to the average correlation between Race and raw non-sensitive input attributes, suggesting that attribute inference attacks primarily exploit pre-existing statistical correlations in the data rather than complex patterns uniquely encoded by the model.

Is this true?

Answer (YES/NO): NO